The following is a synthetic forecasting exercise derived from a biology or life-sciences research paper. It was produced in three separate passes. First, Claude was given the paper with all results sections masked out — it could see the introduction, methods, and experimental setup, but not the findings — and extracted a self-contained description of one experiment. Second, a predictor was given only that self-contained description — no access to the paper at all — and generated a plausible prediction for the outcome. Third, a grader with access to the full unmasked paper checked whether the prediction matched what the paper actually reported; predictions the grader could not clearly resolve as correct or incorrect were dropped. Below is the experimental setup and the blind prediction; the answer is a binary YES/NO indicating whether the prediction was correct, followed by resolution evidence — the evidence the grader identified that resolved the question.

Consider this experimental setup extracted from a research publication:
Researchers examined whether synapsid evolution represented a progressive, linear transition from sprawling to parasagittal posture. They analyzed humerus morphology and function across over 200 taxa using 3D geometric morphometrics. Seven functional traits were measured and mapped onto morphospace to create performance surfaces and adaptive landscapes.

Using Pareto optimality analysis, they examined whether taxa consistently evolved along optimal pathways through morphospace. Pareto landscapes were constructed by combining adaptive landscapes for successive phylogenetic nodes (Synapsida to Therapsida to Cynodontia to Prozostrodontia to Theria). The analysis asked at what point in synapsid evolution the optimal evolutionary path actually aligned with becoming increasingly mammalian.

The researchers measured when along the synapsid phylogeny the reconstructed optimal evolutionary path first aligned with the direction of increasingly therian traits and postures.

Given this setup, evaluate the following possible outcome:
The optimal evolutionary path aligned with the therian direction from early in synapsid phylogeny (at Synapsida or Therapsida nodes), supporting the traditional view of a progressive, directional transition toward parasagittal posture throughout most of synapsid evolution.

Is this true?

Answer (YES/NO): NO